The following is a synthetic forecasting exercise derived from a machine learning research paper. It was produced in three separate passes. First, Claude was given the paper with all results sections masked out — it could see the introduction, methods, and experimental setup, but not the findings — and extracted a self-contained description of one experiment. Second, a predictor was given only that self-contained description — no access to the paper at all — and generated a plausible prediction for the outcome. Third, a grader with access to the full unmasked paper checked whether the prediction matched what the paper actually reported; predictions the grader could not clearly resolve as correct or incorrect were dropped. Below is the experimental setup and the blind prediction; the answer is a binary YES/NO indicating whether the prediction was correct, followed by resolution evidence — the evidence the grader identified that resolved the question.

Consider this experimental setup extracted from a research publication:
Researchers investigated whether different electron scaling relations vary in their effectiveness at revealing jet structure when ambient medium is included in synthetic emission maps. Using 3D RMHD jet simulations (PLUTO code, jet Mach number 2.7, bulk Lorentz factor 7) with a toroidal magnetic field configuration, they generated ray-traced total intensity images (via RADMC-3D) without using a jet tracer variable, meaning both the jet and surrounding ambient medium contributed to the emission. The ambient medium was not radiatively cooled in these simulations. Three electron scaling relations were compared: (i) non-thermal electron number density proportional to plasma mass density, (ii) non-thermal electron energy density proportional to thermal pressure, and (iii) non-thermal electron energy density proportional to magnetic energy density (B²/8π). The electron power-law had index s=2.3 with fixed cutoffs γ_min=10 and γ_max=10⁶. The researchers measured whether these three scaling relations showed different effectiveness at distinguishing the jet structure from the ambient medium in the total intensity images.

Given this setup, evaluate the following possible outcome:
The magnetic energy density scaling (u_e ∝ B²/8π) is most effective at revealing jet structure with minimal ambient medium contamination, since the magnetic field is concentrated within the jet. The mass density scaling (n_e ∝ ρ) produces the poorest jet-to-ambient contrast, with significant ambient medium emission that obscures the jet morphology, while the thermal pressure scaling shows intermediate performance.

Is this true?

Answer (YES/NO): YES